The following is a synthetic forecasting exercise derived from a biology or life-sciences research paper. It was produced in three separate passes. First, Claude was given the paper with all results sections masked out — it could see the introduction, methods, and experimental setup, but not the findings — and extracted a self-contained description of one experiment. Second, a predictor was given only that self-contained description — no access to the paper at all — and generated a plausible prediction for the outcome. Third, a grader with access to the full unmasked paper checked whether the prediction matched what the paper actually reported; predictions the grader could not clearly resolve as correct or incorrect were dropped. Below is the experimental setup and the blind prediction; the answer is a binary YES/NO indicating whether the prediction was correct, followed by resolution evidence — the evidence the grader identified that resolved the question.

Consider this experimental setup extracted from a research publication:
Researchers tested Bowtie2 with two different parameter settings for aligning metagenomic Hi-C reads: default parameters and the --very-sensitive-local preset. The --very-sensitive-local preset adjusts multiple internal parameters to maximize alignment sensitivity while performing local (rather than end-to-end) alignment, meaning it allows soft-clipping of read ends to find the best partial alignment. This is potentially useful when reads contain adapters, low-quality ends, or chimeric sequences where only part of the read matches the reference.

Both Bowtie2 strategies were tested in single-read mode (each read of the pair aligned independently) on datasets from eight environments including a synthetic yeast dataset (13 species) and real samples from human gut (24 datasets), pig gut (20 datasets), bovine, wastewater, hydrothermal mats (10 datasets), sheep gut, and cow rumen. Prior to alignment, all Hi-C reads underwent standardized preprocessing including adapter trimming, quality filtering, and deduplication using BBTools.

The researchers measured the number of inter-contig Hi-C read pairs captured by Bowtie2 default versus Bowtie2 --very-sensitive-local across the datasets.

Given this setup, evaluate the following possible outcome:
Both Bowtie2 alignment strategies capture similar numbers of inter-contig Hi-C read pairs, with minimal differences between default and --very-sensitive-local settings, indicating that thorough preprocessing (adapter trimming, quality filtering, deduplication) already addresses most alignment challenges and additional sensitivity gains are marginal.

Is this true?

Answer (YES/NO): YES